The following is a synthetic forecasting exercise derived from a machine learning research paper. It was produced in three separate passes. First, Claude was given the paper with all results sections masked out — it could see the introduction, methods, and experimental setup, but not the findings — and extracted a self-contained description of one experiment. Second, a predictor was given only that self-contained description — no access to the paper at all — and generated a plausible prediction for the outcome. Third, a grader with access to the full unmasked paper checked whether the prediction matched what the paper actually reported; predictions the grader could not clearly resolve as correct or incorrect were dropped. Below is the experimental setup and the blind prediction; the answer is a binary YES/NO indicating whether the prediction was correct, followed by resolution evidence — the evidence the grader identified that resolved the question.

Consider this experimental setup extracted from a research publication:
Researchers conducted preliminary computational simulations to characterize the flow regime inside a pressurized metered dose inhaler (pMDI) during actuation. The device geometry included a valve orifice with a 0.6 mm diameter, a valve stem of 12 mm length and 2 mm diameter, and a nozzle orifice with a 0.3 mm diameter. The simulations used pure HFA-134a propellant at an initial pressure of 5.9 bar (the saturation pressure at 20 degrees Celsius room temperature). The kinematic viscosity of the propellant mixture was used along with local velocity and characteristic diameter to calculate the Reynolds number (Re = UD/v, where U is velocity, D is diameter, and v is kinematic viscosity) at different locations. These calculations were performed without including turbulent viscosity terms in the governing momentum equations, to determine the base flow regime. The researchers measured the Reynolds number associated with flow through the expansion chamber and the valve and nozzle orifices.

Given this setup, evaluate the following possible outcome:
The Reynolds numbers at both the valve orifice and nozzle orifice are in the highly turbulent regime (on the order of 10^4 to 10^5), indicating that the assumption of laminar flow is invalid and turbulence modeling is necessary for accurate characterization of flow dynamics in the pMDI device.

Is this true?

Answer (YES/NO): NO